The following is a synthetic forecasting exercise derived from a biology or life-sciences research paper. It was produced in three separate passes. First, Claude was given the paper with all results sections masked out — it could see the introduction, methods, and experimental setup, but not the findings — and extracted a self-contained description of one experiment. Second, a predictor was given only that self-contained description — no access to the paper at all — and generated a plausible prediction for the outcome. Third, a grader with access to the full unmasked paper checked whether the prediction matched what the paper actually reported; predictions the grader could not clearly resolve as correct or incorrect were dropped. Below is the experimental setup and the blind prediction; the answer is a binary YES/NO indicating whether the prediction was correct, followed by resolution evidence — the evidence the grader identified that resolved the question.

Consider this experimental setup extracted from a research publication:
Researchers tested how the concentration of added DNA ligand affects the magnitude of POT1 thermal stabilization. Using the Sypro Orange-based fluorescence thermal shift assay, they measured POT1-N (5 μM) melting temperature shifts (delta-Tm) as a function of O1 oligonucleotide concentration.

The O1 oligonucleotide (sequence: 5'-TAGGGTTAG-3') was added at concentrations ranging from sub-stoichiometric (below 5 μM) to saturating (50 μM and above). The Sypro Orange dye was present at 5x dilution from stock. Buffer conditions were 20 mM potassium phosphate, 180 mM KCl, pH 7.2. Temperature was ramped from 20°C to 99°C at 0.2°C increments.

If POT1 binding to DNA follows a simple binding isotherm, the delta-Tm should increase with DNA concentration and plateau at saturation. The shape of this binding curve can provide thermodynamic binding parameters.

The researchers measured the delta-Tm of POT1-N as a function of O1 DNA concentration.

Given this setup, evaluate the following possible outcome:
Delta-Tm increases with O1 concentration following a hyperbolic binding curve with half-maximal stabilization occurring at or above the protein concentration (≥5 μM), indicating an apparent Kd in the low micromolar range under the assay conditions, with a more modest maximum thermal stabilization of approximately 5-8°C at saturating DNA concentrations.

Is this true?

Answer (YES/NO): NO